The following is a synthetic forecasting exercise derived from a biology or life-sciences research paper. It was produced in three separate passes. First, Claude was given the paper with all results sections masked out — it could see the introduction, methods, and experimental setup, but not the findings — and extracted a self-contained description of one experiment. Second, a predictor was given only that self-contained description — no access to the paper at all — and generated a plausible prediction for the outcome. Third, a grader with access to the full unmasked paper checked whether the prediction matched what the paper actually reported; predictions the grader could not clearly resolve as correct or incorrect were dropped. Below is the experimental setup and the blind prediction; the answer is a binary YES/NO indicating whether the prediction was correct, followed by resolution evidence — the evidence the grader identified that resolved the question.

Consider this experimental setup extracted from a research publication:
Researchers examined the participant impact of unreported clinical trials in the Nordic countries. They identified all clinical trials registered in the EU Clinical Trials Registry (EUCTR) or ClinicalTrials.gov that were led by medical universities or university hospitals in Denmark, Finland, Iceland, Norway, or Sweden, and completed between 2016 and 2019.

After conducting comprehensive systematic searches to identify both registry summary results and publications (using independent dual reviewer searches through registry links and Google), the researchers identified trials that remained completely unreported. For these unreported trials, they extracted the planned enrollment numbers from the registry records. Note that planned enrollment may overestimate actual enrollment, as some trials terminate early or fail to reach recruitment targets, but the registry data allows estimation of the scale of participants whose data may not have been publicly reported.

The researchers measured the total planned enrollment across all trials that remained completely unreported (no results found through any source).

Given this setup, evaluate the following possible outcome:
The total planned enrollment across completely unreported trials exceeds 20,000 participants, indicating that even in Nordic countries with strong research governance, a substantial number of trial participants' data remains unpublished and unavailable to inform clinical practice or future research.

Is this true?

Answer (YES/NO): YES